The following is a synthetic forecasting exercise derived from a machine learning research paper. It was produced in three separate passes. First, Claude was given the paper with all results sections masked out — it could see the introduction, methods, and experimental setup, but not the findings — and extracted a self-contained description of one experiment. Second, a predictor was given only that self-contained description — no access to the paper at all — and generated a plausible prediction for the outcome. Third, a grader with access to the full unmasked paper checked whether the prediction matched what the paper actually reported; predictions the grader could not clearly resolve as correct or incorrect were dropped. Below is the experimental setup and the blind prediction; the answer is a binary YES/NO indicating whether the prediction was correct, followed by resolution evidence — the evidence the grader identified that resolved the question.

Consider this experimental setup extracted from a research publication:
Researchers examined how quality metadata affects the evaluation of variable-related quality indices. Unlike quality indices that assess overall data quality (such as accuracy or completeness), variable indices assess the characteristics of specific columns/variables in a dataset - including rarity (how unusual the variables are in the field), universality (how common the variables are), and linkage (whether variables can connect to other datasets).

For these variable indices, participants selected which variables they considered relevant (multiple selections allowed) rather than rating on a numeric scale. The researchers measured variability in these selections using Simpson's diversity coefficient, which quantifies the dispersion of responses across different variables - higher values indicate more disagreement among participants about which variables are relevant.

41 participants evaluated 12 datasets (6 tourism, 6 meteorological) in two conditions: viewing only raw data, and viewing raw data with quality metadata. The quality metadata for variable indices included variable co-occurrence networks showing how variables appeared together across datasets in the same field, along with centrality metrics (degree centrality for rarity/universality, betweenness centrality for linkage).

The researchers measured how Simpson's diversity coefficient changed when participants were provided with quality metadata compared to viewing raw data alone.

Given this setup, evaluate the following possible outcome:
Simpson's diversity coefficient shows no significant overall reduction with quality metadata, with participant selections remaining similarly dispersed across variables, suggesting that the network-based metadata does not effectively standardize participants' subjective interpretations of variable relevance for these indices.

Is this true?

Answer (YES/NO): NO